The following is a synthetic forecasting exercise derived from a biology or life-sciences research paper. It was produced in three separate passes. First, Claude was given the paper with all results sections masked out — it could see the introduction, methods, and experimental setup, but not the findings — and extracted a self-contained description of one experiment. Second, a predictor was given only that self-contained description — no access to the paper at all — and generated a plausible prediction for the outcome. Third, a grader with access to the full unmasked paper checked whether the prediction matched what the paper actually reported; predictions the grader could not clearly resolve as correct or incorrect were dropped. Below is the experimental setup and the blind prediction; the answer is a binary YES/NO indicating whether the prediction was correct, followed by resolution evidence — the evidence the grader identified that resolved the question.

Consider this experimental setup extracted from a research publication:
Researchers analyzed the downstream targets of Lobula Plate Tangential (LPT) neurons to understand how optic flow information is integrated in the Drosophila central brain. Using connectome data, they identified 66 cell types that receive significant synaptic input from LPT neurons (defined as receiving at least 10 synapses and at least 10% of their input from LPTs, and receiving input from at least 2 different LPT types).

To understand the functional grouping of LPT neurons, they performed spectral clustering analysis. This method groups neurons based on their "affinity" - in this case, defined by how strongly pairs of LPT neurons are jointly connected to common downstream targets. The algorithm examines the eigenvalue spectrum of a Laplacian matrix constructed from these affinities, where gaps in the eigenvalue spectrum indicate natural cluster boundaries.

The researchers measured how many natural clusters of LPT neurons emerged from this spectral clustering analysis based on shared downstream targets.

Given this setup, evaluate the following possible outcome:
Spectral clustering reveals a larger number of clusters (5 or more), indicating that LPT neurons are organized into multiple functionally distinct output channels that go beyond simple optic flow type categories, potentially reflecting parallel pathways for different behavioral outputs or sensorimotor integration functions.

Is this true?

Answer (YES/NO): YES